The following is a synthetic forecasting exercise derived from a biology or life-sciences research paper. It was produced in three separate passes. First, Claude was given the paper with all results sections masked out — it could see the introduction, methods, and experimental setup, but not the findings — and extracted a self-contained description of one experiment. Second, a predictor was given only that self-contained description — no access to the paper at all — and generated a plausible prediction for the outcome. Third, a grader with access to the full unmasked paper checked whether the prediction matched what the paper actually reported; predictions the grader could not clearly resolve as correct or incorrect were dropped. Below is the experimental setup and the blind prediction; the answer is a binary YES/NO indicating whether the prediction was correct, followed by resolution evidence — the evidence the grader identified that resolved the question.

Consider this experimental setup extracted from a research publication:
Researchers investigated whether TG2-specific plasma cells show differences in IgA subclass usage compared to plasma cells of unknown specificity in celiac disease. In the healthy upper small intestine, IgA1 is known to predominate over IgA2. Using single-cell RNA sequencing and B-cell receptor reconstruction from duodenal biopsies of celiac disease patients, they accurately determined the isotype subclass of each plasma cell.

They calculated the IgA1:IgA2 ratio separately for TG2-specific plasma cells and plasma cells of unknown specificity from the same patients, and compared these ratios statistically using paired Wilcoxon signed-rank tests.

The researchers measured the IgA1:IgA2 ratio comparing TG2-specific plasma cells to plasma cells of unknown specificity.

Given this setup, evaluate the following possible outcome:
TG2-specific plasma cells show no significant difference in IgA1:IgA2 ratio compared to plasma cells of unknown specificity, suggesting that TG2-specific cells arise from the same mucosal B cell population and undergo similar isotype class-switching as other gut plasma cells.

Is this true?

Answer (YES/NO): NO